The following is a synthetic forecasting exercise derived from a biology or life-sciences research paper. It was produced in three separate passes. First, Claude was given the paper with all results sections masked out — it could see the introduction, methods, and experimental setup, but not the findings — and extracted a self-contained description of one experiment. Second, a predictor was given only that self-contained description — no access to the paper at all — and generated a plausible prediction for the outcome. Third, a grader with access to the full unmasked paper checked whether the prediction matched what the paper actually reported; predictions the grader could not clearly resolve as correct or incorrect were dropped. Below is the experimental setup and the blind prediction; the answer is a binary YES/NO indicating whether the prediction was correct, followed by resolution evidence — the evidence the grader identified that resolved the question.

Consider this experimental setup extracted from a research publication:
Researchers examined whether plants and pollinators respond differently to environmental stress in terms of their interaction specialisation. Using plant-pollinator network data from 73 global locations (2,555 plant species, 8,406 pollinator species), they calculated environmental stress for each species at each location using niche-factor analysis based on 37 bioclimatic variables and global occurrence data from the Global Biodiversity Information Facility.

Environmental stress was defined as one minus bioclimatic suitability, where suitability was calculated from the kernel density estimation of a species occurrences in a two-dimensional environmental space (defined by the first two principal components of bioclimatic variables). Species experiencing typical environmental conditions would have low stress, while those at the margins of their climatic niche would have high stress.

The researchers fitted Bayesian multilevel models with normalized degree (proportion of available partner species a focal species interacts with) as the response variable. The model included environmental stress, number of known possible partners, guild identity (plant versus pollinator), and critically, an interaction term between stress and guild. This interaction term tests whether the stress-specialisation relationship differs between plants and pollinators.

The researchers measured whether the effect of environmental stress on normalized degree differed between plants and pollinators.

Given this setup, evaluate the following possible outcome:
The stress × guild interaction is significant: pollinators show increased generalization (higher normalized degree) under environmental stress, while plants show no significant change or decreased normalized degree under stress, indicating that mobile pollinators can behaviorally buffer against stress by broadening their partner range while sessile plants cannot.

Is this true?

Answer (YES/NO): NO